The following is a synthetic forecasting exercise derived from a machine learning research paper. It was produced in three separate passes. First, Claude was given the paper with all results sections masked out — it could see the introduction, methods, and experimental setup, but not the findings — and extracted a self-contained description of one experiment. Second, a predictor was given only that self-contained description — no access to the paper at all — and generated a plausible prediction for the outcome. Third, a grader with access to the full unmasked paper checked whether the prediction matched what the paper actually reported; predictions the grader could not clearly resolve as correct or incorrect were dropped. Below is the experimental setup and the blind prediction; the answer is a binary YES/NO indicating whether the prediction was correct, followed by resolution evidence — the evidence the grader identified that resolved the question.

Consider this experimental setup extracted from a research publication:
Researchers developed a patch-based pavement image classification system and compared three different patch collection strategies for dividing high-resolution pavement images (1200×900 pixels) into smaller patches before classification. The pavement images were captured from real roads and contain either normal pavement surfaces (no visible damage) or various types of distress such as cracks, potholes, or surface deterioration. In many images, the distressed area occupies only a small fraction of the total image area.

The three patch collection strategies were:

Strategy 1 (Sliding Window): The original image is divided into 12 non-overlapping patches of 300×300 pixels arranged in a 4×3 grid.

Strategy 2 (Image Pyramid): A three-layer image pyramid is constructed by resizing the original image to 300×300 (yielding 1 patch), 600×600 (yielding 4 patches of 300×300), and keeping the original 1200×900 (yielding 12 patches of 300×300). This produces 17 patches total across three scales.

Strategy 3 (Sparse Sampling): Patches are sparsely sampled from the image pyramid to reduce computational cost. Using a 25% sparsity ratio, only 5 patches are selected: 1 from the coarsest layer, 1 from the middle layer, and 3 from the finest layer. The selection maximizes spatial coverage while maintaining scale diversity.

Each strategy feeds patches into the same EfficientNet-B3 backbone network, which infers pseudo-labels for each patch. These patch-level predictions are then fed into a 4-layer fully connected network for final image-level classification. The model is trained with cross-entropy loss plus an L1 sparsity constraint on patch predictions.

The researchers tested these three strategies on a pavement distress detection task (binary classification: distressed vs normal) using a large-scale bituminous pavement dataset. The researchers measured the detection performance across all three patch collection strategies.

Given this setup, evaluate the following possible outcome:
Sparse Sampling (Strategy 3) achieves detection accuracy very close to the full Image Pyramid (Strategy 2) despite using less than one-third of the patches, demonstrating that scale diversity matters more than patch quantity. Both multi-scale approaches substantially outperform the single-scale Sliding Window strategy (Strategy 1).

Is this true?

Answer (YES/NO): NO